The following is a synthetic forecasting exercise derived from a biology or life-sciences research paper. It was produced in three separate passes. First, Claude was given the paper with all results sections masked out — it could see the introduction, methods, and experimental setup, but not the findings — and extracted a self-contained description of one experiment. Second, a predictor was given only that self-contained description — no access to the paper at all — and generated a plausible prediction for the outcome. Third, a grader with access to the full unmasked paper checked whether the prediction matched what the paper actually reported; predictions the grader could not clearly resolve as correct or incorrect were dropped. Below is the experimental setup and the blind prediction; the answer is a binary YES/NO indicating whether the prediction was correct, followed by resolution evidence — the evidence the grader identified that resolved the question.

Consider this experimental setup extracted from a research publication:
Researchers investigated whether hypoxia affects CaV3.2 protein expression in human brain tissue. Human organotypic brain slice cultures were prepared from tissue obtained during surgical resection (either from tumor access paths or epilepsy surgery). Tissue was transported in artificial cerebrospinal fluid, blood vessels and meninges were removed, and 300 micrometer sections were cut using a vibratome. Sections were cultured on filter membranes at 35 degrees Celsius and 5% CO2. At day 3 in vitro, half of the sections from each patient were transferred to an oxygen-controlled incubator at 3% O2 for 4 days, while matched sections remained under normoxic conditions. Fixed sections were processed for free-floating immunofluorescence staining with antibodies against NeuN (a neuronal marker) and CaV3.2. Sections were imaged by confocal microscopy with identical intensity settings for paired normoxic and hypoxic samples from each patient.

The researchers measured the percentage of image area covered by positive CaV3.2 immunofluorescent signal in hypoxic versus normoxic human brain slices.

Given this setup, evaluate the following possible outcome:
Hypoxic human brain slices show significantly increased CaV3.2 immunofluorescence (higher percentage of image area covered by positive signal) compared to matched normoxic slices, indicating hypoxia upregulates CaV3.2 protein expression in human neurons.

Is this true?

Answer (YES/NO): YES